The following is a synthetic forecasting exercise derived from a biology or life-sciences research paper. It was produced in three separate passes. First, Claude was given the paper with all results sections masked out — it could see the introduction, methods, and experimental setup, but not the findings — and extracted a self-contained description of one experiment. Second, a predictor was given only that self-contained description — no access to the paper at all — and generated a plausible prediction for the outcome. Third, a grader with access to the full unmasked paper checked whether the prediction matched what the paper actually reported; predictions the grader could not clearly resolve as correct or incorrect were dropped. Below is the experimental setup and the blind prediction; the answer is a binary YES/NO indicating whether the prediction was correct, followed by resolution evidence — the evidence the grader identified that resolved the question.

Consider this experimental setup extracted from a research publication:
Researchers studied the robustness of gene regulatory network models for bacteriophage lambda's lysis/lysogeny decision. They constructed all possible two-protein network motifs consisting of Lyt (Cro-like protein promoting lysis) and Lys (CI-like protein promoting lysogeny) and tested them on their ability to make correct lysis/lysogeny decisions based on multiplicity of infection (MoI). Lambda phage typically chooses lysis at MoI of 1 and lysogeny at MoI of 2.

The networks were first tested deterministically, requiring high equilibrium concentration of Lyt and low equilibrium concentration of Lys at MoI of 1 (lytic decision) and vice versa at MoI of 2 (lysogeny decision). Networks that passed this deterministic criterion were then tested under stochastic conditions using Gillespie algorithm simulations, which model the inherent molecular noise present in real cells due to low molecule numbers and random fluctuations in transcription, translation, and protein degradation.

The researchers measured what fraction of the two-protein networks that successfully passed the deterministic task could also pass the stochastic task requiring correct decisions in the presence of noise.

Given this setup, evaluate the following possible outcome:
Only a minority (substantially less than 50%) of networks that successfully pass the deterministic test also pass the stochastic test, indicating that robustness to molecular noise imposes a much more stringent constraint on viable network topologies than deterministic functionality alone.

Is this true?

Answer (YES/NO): YES